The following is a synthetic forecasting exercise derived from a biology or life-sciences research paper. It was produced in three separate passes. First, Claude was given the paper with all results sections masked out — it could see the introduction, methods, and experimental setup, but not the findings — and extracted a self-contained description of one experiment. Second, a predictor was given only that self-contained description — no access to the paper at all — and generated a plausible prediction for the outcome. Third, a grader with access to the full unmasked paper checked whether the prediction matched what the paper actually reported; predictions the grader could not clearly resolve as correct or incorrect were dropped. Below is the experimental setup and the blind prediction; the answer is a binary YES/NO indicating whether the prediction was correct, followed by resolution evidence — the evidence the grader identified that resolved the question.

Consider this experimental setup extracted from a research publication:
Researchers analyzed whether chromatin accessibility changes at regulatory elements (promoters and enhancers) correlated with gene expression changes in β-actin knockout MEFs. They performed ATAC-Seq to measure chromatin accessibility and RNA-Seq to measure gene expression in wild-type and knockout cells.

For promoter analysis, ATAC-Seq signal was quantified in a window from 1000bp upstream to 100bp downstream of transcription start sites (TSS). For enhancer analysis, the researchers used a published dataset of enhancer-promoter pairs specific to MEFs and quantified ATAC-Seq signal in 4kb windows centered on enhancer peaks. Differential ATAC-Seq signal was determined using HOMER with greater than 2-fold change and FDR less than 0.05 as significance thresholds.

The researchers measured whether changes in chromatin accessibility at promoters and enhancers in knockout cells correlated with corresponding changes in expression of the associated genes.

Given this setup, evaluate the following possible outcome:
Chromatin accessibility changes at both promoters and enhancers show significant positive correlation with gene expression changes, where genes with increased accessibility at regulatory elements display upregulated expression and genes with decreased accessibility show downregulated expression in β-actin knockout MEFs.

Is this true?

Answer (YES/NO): YES